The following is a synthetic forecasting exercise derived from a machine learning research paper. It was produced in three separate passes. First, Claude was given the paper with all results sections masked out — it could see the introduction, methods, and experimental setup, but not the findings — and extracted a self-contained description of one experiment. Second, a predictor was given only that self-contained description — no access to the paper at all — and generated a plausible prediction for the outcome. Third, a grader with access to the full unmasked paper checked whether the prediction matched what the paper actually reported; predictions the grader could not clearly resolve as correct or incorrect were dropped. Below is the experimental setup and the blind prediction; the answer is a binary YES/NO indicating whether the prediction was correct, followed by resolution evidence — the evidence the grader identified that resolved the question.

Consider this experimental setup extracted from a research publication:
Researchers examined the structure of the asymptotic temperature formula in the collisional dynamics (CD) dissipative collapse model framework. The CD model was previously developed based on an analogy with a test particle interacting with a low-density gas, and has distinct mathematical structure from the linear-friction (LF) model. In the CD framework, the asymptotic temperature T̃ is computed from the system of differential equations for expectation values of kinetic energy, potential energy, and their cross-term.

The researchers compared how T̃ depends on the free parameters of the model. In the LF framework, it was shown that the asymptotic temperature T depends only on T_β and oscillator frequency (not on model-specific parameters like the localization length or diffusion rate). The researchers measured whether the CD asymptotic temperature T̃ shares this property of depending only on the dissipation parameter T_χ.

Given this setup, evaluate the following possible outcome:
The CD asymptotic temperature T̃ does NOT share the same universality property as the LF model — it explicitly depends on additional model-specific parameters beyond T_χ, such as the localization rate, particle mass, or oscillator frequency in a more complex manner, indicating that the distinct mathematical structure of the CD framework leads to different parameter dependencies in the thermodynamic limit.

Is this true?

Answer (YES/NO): YES